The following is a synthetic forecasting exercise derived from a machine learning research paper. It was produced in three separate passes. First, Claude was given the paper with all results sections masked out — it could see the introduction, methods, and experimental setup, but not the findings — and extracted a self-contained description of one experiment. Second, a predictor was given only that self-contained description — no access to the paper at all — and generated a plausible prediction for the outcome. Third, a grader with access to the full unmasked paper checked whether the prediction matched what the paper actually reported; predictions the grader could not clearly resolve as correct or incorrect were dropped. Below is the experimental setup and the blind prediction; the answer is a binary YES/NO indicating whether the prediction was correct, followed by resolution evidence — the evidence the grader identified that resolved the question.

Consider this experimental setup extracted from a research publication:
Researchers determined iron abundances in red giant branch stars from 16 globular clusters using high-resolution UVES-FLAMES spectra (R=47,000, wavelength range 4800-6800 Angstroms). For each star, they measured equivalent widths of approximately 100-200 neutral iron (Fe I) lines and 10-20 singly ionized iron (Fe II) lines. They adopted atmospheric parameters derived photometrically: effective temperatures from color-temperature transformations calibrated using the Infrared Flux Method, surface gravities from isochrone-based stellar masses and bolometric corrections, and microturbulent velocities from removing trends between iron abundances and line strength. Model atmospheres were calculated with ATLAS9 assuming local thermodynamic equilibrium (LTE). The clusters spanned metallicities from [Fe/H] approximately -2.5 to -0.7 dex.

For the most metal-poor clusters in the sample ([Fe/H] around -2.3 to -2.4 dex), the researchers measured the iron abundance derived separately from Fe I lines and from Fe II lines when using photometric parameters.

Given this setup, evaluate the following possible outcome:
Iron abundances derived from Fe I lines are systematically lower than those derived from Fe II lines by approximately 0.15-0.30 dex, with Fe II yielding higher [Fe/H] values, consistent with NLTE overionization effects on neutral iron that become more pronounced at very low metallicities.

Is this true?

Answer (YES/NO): NO